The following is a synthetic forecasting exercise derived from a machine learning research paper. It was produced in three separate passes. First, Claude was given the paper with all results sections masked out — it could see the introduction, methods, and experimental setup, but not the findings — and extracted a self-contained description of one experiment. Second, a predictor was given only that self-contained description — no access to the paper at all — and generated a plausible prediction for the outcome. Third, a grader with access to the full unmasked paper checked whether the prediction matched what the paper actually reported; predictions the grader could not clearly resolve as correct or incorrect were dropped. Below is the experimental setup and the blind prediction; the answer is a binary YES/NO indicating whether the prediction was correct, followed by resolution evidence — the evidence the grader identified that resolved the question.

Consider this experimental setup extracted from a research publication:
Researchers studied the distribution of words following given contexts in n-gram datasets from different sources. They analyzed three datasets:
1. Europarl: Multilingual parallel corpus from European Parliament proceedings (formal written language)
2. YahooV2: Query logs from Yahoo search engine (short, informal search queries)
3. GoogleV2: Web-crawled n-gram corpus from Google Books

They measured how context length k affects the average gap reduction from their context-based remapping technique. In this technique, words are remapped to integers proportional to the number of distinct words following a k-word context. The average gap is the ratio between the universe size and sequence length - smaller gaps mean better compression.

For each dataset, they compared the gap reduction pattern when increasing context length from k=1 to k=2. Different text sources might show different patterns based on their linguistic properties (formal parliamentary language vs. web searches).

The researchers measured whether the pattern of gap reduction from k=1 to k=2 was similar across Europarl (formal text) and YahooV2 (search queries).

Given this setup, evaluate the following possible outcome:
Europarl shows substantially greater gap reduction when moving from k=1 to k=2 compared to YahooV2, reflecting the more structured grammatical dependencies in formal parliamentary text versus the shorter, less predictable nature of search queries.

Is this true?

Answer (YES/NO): NO